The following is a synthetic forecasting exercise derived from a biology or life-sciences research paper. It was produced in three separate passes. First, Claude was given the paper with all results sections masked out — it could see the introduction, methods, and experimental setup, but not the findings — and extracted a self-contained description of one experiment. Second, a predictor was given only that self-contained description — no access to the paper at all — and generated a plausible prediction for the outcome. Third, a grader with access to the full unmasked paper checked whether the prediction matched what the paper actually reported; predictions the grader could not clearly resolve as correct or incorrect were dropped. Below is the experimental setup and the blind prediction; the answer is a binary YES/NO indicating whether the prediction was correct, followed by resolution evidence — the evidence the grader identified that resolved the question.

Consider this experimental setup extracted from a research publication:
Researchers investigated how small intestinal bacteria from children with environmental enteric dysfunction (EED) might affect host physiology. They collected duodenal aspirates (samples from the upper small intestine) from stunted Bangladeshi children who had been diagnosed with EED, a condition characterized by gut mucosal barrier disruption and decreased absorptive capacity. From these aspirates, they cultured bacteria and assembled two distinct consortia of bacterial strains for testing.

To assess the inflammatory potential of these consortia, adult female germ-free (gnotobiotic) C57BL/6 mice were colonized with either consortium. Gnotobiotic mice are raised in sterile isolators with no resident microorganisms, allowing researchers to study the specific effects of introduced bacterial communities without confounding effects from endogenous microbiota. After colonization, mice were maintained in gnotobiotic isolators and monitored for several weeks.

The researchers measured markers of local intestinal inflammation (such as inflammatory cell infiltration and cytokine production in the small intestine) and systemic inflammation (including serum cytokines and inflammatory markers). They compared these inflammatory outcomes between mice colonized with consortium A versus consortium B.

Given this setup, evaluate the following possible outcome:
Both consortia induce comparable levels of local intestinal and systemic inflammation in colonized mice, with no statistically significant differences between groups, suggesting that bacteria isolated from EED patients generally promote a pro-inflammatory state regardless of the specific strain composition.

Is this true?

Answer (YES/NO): NO